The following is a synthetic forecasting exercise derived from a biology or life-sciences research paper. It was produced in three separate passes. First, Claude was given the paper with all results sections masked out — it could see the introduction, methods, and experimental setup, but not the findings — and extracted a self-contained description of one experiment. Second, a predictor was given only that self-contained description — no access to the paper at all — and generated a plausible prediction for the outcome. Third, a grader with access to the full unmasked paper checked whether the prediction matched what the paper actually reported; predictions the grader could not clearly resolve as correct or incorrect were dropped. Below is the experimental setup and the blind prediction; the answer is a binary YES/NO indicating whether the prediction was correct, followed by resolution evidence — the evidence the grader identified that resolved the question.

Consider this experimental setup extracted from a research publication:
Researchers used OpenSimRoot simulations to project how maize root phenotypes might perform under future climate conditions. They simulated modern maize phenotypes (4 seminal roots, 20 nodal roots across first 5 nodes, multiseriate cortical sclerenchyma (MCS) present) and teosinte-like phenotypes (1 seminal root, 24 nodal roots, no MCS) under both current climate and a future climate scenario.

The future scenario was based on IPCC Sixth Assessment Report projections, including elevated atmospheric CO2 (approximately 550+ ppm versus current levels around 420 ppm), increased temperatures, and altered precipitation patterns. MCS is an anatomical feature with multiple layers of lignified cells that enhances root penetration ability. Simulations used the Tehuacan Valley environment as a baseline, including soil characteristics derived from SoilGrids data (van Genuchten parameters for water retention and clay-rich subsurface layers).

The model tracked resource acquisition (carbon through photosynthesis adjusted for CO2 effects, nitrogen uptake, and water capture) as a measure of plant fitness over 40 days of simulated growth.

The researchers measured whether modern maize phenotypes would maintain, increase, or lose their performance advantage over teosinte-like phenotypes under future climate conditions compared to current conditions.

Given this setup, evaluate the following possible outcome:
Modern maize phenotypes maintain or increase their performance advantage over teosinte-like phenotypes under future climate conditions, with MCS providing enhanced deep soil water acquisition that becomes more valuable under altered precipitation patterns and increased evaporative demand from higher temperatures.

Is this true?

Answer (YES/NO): YES